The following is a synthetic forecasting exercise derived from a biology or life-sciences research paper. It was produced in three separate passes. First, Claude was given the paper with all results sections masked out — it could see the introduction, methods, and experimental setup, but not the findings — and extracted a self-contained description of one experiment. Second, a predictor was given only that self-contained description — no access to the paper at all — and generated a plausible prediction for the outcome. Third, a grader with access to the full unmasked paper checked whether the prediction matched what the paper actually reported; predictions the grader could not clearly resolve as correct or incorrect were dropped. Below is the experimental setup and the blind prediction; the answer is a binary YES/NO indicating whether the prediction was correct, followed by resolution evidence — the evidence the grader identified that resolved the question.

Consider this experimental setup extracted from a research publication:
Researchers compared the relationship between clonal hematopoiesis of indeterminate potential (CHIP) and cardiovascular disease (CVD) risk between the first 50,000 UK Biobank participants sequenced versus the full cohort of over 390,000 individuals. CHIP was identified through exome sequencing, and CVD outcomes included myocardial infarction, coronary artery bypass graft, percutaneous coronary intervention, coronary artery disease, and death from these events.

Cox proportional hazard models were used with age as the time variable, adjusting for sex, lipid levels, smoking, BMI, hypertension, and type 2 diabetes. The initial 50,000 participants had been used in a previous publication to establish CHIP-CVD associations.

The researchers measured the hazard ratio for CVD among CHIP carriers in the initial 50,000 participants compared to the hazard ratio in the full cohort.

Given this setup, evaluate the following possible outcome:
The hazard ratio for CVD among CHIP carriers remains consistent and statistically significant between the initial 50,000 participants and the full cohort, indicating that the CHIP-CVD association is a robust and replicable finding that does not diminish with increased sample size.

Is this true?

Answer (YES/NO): NO